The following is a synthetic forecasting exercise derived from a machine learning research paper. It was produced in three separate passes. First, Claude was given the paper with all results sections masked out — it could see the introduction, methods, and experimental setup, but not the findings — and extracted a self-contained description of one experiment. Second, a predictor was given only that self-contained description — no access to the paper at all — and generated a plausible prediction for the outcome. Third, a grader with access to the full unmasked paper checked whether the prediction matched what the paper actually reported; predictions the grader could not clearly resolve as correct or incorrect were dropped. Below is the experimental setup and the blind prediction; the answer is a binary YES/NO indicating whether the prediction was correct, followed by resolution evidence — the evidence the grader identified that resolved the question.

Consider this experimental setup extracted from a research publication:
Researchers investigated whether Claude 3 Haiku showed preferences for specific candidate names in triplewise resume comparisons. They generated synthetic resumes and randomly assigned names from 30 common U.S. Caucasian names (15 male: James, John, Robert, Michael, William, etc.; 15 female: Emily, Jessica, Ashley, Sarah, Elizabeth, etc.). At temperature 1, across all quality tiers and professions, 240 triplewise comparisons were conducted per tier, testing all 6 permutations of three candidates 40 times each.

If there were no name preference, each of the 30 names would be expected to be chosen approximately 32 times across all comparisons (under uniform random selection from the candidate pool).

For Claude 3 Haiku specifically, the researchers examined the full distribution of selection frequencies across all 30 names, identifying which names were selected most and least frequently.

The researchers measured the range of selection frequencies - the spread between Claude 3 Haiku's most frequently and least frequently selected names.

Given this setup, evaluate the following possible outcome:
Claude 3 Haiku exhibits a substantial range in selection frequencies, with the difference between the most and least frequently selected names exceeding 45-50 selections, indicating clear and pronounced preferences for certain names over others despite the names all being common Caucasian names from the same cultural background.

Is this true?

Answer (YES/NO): YES